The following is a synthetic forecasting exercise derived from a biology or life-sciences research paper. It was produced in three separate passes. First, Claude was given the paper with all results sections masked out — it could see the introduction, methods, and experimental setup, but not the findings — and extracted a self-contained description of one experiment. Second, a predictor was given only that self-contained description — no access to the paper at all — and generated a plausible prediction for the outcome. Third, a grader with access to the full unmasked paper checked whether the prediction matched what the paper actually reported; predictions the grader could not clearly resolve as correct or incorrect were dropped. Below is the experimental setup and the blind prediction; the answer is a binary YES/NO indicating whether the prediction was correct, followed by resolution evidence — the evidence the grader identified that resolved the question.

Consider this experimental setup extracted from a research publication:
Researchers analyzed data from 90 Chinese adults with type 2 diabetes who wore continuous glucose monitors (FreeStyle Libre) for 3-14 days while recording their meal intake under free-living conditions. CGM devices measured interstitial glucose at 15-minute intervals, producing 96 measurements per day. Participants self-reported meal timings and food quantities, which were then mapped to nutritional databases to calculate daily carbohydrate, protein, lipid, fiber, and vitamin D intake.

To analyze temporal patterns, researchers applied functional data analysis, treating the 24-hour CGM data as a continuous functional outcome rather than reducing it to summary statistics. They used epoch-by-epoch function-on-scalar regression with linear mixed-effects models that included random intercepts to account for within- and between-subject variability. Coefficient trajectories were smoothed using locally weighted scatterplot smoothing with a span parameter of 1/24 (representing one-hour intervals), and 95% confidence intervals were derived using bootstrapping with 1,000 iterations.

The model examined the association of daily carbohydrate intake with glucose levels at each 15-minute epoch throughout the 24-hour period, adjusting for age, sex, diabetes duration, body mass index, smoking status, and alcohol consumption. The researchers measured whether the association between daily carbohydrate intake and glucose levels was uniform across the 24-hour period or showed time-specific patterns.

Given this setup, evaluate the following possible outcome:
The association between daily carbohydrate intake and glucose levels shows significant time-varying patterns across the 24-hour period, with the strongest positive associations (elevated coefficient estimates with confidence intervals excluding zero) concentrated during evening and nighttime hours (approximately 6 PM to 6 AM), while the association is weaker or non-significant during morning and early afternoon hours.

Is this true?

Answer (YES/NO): NO